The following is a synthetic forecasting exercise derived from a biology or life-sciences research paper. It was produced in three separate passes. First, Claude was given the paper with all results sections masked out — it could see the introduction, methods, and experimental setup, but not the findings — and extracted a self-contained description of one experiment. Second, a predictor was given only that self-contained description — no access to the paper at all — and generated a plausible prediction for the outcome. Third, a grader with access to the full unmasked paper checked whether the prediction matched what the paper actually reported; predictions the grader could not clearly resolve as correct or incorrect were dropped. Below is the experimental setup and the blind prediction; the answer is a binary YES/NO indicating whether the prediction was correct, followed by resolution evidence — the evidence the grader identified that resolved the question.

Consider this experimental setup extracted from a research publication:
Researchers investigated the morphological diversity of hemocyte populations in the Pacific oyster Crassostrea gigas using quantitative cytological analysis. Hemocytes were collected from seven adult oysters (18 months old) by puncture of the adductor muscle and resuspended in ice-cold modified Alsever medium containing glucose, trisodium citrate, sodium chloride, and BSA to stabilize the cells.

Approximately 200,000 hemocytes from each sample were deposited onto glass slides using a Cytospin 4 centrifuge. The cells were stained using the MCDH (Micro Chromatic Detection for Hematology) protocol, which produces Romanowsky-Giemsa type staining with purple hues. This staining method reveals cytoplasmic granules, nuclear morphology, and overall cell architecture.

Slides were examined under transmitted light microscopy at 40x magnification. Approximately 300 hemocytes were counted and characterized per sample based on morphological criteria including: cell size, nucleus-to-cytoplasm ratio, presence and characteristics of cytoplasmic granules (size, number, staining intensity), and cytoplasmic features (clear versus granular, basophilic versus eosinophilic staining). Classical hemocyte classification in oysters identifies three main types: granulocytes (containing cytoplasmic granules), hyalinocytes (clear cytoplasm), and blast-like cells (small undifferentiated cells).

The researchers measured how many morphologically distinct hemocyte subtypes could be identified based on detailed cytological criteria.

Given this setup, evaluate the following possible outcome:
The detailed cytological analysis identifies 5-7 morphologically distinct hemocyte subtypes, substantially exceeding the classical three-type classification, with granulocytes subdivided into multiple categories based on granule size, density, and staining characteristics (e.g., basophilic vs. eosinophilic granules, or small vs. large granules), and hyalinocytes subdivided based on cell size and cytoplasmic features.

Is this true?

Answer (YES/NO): NO